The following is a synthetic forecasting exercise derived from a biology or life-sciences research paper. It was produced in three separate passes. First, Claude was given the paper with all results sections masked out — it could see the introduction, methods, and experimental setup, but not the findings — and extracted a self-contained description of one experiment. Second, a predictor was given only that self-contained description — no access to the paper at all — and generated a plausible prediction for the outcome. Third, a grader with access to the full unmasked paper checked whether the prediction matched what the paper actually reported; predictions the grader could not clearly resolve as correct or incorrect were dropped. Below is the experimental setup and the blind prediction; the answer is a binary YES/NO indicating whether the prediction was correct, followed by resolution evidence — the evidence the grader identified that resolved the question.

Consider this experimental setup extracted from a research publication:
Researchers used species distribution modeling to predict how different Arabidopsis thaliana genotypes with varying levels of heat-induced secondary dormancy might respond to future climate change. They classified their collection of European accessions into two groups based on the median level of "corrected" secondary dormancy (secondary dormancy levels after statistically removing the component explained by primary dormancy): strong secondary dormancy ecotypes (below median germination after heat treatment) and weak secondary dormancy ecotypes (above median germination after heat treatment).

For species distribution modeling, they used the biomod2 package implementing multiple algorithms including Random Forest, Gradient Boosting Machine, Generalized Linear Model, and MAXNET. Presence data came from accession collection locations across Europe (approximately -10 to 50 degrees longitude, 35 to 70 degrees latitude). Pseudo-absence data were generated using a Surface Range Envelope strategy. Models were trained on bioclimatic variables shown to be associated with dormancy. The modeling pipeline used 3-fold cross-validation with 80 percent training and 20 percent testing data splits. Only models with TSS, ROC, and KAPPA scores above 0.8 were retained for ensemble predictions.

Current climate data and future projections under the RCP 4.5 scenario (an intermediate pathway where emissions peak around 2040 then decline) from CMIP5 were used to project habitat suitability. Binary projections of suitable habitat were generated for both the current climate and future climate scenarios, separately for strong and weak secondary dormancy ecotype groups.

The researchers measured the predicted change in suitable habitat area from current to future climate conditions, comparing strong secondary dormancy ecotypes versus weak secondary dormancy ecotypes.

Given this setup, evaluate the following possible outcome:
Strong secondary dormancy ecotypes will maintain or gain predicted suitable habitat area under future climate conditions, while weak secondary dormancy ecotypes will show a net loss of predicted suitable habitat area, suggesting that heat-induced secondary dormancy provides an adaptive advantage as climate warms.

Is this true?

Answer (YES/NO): YES